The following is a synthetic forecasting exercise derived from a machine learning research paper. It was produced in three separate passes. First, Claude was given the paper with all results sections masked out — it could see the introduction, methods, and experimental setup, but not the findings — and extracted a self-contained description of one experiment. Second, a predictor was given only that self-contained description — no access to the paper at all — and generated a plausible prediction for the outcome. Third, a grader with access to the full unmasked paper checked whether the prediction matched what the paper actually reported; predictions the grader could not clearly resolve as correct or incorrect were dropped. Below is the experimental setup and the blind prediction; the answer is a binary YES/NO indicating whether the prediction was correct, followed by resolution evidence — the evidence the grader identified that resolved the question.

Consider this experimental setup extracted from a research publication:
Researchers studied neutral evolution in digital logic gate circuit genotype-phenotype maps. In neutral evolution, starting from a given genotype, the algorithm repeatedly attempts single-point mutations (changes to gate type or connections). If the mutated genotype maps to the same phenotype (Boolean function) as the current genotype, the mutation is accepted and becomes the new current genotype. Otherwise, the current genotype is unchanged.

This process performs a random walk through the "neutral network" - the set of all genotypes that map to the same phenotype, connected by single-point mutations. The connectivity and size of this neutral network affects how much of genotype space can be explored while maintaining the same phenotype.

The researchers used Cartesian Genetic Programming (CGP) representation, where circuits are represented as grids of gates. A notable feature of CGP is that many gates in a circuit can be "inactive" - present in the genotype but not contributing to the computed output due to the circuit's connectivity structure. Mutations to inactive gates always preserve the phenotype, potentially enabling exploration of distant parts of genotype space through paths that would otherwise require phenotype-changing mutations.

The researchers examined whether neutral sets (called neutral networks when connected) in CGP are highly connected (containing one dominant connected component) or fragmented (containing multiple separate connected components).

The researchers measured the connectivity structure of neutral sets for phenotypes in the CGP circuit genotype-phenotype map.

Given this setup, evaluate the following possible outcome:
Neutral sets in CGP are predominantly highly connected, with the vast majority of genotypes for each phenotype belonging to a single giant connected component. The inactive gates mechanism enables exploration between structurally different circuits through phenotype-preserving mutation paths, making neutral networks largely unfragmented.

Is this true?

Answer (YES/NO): YES